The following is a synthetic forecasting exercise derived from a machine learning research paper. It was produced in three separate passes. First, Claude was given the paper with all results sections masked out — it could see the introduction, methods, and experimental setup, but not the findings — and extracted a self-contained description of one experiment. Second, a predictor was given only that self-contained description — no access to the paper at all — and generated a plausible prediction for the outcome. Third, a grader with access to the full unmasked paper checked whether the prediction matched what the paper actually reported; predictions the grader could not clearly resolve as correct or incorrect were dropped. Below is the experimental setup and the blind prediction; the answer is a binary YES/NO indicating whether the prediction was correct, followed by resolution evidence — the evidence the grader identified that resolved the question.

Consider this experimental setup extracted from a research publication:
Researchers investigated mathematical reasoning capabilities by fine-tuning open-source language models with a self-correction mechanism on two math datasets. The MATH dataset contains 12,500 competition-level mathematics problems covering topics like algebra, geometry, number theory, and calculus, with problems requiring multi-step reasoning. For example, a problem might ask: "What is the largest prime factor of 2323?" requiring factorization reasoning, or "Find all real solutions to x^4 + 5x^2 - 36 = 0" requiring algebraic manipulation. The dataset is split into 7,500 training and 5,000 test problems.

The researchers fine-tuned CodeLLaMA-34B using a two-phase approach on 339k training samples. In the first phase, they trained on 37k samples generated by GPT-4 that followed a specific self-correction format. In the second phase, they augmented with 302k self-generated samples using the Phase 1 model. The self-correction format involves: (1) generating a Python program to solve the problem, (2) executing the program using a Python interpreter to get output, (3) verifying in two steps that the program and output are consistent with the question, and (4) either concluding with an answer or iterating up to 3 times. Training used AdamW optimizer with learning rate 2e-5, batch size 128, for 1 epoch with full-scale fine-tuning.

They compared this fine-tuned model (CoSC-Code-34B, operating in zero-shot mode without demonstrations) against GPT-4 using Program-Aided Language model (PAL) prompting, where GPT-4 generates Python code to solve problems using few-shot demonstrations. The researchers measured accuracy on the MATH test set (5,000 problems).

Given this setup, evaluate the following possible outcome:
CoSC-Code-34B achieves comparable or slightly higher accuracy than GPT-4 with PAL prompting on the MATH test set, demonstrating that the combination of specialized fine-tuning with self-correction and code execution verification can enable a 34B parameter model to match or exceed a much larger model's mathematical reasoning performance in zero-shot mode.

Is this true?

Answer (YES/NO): YES